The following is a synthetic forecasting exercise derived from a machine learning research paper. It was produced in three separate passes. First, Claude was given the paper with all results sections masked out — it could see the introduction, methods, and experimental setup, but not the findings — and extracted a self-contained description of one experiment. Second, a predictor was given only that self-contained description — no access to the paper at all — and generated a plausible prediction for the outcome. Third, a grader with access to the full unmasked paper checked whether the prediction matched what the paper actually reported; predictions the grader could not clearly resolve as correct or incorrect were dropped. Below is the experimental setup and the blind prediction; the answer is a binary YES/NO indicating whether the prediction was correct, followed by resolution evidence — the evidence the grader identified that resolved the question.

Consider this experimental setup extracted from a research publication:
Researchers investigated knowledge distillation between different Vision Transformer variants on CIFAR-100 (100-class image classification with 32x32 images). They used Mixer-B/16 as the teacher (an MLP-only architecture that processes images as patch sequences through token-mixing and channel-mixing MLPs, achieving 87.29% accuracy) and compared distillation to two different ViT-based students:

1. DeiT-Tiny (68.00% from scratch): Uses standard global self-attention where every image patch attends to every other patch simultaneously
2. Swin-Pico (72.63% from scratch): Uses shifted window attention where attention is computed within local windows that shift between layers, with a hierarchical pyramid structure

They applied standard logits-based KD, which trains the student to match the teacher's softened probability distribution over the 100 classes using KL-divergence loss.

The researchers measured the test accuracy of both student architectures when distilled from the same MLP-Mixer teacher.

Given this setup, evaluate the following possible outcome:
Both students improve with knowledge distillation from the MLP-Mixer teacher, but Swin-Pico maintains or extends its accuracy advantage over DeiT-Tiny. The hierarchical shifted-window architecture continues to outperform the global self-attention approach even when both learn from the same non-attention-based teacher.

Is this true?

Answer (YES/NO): YES